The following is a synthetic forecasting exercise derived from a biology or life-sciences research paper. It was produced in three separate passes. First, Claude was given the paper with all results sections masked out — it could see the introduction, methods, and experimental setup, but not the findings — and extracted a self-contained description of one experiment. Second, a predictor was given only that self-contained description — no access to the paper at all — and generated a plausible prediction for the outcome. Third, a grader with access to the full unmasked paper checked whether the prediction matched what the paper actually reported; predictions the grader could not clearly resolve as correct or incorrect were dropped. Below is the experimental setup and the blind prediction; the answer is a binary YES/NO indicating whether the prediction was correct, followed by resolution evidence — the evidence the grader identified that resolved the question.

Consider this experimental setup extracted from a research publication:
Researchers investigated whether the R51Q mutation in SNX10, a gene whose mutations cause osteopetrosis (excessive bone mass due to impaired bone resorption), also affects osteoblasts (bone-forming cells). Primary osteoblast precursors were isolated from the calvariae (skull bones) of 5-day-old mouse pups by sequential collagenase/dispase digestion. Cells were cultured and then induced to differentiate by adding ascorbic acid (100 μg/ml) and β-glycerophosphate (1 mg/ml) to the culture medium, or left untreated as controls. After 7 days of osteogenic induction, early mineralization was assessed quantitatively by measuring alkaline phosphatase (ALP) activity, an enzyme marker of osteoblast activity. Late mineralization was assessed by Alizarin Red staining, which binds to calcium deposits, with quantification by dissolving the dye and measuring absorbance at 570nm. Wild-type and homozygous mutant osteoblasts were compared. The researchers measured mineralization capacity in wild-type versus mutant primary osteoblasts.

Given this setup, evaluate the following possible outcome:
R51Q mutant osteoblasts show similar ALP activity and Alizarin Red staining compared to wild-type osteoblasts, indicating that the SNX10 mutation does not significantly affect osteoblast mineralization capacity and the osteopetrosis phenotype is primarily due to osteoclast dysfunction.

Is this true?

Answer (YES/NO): YES